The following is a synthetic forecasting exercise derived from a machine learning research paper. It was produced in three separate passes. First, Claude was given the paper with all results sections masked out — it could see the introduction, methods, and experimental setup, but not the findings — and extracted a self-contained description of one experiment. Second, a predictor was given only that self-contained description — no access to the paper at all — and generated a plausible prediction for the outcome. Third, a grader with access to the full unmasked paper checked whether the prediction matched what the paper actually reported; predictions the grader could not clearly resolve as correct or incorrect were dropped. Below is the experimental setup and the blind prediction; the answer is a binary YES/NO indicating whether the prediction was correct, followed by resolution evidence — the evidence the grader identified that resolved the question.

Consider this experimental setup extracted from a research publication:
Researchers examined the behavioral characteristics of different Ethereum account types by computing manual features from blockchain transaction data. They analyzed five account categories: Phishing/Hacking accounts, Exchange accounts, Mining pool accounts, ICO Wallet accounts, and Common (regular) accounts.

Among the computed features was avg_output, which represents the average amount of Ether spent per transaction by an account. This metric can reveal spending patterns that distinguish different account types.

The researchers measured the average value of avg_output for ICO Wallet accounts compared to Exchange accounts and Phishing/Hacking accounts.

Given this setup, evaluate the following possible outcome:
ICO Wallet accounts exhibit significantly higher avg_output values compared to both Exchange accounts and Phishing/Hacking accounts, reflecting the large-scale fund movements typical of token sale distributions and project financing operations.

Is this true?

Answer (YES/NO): YES